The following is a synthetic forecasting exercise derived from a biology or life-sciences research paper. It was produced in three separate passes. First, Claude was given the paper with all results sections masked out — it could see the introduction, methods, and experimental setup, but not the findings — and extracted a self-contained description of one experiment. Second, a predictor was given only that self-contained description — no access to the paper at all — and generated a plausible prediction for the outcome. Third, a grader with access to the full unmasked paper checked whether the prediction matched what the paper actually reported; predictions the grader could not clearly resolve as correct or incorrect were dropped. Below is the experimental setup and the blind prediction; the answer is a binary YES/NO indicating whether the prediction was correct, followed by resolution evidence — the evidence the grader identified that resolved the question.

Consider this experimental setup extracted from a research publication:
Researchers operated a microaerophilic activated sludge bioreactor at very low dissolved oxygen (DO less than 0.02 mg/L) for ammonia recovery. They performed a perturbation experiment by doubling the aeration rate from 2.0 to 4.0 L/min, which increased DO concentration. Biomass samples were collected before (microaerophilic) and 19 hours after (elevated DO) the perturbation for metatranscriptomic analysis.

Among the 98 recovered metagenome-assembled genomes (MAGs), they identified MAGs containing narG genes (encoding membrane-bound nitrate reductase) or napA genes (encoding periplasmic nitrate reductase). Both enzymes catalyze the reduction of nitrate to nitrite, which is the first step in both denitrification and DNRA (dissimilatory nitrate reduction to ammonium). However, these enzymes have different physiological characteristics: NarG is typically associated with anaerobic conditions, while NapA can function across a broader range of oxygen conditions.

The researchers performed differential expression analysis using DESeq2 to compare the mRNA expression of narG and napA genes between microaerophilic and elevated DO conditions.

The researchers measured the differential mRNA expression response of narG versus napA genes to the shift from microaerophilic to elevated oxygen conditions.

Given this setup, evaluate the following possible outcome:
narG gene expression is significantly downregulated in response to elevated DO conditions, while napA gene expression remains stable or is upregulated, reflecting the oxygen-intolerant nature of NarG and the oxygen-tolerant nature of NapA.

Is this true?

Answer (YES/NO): NO